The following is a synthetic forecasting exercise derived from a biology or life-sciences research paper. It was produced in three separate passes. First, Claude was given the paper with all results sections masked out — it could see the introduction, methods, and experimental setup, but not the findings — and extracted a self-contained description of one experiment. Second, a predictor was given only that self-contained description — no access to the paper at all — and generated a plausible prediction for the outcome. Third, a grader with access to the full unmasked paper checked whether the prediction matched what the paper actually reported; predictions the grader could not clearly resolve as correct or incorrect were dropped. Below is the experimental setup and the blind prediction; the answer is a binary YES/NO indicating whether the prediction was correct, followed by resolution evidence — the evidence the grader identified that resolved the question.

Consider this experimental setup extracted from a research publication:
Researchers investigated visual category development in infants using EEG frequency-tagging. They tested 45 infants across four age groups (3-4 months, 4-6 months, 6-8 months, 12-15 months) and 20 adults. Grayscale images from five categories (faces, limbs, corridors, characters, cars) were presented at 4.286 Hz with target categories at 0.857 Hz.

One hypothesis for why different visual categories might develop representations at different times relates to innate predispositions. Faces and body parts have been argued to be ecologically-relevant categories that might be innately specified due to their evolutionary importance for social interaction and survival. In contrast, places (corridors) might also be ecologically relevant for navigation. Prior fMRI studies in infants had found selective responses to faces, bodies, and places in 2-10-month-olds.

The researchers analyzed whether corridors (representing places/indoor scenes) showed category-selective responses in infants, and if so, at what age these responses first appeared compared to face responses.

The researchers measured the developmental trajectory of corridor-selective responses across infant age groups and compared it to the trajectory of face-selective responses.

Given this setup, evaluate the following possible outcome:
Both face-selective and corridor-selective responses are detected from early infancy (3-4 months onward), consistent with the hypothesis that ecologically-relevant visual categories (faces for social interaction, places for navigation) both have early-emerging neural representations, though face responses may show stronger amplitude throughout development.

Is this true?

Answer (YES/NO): NO